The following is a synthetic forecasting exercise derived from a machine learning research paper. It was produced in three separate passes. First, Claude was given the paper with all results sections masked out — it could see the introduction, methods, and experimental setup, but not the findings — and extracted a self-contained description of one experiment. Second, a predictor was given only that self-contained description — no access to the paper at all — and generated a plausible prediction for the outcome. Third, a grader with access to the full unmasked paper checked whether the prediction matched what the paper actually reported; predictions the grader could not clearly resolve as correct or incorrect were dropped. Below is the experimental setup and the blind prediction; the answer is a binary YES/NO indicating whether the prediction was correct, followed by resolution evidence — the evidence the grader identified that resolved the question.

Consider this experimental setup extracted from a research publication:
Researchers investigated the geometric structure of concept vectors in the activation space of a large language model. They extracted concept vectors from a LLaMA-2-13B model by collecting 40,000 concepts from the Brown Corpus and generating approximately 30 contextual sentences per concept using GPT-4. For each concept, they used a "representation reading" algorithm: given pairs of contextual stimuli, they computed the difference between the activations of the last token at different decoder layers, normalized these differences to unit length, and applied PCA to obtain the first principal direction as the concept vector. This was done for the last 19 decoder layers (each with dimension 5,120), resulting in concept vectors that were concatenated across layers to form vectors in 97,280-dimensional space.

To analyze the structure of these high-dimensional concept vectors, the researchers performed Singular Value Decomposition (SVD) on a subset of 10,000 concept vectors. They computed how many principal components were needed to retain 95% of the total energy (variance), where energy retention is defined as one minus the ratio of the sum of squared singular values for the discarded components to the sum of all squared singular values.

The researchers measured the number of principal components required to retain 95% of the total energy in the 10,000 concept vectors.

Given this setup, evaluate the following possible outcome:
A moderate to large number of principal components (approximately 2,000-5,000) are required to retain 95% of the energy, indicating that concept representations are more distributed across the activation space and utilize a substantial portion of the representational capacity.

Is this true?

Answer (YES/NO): NO